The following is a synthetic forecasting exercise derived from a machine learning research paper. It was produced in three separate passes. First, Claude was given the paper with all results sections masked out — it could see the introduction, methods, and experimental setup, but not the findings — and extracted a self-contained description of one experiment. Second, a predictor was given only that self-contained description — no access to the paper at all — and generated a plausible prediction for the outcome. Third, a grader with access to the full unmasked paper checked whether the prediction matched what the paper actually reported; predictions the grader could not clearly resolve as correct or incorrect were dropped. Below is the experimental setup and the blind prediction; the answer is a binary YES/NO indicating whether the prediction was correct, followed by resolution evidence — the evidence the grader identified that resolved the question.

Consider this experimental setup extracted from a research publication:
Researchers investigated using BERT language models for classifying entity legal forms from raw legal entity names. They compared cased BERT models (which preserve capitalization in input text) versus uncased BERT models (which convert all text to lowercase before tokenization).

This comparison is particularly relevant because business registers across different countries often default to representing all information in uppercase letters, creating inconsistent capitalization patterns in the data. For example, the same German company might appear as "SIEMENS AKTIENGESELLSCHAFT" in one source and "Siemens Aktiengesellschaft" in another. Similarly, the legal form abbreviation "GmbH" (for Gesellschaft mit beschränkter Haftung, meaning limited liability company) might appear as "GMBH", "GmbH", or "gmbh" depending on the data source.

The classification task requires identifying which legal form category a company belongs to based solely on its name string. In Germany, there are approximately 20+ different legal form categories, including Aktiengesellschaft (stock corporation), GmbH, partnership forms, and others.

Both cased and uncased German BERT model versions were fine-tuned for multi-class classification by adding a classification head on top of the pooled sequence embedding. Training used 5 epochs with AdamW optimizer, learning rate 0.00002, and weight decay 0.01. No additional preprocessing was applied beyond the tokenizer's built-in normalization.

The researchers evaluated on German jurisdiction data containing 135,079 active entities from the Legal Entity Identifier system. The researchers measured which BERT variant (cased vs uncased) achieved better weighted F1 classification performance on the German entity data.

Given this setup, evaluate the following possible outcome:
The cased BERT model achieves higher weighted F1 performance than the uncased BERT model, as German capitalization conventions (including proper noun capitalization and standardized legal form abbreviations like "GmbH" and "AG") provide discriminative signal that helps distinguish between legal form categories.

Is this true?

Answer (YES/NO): NO